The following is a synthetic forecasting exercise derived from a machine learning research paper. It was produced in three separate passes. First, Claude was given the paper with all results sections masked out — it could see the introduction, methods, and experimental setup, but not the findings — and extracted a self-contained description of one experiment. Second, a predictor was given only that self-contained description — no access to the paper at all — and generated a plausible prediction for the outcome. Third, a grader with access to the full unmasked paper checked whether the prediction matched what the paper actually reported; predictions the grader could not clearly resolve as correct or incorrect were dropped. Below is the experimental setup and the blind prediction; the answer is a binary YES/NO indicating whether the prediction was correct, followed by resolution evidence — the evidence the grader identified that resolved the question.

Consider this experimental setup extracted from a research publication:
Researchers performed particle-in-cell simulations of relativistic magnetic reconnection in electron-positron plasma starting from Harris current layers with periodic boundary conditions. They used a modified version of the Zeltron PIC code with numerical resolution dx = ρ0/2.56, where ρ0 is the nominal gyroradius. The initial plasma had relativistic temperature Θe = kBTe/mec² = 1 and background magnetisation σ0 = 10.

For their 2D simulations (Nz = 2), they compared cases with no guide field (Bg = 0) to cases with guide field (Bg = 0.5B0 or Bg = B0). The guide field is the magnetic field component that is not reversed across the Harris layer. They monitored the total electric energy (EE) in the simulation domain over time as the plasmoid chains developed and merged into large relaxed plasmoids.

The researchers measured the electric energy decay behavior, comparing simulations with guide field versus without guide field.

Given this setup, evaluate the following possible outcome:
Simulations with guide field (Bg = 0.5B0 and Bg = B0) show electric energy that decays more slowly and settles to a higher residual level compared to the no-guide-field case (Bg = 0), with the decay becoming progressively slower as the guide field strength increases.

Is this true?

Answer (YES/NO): NO